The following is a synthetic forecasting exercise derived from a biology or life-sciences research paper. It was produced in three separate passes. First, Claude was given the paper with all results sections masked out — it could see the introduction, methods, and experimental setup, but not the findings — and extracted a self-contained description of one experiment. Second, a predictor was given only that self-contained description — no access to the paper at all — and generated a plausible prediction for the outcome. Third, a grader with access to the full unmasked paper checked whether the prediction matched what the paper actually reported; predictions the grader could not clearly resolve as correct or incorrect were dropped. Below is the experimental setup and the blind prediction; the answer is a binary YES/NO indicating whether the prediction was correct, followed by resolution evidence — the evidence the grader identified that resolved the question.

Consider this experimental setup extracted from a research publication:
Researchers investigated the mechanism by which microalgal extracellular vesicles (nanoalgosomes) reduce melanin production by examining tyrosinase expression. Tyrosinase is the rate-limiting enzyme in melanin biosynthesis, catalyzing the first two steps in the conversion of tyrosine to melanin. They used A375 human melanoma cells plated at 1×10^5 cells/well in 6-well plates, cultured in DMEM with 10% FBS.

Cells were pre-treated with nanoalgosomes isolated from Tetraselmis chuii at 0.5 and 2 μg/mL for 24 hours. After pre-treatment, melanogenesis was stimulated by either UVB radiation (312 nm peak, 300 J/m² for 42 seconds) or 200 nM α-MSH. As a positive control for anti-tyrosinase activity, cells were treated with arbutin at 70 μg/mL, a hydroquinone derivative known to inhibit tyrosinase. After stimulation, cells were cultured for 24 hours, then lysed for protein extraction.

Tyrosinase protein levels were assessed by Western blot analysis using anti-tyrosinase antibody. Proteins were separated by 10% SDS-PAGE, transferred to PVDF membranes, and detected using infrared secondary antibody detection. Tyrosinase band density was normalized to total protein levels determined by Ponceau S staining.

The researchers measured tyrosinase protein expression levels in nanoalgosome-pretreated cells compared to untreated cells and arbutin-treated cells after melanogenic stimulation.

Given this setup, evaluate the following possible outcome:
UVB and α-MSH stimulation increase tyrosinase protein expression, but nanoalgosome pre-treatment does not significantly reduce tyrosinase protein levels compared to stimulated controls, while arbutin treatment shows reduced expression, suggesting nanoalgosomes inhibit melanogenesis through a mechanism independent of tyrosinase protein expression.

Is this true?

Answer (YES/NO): NO